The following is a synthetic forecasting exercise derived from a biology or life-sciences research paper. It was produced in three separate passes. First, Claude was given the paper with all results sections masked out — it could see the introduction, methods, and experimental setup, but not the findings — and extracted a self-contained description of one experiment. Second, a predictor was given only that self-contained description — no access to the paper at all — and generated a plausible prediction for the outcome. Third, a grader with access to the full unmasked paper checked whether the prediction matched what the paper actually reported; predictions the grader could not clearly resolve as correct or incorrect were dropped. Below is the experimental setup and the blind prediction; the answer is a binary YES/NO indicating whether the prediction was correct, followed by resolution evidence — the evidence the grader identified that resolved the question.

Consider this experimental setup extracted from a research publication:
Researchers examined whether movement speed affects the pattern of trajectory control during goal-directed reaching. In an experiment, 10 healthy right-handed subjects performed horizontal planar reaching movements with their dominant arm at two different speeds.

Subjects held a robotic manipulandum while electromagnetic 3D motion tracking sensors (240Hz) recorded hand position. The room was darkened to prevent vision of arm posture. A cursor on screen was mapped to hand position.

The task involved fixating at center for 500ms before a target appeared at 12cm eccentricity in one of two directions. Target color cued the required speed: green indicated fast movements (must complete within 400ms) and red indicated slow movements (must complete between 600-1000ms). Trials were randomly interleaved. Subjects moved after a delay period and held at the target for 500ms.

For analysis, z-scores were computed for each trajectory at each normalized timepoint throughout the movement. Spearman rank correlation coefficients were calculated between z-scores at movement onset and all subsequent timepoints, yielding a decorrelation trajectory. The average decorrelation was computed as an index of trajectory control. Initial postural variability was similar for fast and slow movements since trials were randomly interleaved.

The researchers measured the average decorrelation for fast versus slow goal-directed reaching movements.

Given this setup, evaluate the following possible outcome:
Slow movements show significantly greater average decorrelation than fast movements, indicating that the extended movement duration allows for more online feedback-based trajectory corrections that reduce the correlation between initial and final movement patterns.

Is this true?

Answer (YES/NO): NO